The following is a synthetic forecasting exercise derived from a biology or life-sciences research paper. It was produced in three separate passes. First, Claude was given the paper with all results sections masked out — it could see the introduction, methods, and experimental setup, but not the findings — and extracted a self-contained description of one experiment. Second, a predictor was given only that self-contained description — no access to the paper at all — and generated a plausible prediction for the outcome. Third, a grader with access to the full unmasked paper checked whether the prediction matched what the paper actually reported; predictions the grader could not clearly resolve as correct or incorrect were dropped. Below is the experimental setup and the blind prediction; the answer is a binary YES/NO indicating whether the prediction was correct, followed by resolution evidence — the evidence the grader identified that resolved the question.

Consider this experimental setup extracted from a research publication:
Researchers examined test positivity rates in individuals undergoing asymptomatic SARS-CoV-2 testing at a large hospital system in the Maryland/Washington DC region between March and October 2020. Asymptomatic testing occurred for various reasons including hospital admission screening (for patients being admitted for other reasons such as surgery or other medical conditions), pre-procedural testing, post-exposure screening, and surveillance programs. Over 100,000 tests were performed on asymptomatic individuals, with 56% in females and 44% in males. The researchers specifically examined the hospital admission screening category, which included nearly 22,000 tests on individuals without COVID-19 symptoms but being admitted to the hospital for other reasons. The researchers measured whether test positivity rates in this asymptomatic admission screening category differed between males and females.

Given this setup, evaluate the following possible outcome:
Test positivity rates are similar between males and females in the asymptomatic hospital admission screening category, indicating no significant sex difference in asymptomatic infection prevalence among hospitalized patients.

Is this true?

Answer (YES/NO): NO